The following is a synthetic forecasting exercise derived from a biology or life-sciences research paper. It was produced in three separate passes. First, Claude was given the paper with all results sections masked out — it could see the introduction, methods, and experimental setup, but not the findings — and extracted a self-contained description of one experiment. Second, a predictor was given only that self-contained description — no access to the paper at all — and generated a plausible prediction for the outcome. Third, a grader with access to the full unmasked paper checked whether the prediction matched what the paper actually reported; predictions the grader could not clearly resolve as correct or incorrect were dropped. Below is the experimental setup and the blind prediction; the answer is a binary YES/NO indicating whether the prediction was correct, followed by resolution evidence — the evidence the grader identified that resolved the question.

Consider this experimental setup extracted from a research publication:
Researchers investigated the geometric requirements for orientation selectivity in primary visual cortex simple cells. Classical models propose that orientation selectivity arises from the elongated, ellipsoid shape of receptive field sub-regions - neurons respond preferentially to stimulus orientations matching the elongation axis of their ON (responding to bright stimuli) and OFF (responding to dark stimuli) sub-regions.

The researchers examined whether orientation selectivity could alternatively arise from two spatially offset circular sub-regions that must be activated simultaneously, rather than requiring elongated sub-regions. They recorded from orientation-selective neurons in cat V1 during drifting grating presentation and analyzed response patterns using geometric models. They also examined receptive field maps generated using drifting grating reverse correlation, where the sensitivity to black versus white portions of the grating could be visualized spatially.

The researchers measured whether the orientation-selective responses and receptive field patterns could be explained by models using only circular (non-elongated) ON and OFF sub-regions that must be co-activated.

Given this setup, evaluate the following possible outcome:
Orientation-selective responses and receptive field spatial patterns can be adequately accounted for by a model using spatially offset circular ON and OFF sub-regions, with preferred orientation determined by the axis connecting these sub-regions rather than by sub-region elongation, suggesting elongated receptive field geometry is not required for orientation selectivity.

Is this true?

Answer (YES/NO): YES